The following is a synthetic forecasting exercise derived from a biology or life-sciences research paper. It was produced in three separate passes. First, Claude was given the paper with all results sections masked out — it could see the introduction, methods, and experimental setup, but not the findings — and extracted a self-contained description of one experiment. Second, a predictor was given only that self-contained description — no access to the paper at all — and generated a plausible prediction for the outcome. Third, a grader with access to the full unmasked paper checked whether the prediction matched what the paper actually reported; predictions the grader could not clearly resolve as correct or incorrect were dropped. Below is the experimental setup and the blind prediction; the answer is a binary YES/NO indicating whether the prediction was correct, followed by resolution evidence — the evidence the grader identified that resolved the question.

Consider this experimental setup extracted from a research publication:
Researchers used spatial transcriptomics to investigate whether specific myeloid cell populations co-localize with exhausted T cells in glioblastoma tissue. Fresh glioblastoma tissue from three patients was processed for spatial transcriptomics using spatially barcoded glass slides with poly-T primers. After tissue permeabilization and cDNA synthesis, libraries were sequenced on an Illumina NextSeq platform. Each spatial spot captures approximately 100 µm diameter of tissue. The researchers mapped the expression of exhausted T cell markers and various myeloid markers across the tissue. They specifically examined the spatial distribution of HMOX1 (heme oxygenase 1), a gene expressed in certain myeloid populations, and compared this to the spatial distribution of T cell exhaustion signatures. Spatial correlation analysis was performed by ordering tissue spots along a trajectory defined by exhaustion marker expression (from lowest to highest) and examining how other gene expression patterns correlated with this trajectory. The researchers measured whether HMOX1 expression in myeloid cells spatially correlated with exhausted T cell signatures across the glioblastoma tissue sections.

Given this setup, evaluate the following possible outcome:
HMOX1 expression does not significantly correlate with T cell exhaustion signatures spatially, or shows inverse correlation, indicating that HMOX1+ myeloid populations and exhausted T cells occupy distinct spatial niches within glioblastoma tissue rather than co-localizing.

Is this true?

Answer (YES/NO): NO